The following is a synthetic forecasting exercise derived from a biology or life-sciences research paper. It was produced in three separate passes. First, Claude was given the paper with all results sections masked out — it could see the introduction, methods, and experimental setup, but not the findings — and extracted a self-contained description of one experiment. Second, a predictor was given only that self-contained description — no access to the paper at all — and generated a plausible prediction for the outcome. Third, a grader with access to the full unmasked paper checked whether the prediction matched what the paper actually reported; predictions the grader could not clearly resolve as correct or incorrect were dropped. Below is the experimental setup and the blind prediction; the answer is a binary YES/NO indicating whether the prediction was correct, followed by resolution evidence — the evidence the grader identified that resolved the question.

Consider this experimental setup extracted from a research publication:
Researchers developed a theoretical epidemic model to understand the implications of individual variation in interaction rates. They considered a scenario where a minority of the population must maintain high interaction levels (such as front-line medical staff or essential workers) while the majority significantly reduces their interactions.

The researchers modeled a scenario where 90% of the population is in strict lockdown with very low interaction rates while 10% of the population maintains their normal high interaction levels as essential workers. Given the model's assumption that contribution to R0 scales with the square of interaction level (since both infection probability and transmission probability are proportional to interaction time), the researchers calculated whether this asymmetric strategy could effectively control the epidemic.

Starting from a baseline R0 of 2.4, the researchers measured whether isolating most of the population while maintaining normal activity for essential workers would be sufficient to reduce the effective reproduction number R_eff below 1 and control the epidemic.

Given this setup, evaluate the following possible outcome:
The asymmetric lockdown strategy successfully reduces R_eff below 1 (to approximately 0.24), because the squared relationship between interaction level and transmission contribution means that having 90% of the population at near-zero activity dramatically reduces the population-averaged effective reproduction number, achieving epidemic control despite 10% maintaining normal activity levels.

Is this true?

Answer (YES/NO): NO